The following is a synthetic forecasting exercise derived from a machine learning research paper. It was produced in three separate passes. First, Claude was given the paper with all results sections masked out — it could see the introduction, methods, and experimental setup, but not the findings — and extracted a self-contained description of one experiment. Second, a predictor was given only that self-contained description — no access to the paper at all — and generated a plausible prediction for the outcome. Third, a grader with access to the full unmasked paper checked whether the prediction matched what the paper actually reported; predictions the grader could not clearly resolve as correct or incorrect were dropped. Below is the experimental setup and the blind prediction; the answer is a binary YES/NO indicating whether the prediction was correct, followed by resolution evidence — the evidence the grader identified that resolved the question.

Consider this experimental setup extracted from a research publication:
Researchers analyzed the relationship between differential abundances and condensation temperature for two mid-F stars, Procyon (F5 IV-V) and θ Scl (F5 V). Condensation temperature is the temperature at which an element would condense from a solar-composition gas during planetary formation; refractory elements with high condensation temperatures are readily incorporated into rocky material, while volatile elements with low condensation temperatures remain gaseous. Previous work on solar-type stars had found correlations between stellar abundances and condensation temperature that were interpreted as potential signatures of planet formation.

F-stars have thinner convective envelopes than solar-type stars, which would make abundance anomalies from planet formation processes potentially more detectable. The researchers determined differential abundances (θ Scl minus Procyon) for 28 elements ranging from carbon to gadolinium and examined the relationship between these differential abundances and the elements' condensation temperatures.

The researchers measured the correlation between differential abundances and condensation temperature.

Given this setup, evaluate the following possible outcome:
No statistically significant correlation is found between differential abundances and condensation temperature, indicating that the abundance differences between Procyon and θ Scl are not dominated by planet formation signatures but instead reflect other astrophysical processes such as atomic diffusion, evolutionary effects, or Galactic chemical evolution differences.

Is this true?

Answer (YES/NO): NO